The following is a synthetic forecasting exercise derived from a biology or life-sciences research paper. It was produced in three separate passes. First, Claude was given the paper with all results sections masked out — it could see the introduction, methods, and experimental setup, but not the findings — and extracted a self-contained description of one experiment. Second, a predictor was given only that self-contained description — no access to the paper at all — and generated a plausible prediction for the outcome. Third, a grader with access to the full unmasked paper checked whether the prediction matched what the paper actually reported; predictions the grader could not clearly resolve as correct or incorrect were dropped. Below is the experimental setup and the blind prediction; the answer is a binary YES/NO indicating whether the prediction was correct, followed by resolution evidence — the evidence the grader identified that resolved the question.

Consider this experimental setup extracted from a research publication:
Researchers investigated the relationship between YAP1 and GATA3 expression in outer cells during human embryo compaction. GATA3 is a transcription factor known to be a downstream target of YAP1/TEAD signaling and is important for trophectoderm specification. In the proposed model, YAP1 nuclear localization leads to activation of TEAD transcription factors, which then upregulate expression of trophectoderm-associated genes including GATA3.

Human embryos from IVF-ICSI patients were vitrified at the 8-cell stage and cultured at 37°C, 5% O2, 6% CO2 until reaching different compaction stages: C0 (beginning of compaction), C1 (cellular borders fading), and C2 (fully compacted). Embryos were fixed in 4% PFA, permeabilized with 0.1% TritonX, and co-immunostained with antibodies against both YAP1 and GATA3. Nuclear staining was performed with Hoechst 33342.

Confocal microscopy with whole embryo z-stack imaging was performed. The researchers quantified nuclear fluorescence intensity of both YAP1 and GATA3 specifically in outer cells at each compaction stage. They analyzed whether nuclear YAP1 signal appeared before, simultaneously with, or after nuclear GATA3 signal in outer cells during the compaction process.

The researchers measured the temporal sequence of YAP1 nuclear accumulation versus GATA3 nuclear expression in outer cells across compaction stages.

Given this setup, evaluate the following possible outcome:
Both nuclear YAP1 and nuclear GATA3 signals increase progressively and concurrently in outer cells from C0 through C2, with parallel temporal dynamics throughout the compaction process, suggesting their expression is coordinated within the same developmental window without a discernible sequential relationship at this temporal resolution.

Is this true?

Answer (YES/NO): NO